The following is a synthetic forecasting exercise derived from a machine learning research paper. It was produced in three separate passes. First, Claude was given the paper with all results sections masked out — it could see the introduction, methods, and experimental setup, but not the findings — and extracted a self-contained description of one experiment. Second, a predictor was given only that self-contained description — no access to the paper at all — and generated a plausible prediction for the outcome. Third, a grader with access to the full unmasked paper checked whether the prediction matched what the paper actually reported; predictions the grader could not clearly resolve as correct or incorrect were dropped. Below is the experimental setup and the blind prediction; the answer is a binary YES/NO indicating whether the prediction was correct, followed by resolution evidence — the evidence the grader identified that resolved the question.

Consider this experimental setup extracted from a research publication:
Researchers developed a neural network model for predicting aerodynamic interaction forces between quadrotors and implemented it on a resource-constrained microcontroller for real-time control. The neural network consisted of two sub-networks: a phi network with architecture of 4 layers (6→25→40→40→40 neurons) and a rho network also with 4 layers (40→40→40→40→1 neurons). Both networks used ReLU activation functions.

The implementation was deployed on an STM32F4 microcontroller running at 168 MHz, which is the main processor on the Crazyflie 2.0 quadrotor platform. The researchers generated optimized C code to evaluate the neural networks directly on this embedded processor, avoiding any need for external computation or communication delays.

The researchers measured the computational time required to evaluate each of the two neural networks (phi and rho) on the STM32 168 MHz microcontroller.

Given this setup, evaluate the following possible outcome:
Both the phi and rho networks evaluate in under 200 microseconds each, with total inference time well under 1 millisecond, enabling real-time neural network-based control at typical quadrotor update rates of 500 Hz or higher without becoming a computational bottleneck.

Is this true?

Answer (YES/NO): NO